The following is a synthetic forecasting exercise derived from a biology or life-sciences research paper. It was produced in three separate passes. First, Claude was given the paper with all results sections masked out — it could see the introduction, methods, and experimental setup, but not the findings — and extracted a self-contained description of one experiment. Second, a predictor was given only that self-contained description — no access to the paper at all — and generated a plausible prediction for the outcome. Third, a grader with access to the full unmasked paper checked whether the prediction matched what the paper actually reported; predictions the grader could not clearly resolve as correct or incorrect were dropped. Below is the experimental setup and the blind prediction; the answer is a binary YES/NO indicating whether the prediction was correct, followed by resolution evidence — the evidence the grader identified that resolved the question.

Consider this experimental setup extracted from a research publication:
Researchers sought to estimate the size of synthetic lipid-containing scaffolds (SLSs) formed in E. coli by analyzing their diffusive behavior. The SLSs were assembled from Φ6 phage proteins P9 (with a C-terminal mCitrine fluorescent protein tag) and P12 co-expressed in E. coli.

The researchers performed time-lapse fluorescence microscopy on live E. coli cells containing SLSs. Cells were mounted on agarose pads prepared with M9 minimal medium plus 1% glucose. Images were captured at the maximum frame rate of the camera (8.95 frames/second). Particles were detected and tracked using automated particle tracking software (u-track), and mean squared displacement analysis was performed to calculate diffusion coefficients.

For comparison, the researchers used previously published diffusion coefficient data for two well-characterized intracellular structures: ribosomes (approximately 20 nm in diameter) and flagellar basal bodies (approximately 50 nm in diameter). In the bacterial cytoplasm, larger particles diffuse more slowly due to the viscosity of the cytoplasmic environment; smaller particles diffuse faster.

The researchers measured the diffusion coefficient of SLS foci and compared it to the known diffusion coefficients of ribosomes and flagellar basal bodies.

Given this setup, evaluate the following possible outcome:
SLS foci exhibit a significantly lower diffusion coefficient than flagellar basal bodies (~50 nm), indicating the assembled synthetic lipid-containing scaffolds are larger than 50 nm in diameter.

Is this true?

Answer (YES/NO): NO